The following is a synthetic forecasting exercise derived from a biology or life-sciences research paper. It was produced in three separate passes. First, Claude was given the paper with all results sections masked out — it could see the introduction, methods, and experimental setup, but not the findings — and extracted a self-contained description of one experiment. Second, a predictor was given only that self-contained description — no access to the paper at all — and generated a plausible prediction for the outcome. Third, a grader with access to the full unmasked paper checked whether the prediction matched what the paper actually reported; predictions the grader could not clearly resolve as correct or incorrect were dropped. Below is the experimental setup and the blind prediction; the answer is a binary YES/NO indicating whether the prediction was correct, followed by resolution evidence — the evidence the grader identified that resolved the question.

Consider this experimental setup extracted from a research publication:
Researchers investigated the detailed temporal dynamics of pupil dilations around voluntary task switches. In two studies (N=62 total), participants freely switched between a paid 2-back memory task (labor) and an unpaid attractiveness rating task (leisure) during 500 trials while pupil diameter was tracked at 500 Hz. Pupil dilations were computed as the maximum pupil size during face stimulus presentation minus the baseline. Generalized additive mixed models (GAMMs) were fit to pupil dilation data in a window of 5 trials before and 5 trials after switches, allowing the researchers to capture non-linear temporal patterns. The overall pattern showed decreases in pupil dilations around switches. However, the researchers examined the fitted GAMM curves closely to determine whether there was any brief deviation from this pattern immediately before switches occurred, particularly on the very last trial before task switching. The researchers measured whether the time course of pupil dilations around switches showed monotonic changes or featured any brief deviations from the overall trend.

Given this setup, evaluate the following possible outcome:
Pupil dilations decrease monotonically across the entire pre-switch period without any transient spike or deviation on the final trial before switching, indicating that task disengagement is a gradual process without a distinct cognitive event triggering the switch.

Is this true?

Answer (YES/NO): NO